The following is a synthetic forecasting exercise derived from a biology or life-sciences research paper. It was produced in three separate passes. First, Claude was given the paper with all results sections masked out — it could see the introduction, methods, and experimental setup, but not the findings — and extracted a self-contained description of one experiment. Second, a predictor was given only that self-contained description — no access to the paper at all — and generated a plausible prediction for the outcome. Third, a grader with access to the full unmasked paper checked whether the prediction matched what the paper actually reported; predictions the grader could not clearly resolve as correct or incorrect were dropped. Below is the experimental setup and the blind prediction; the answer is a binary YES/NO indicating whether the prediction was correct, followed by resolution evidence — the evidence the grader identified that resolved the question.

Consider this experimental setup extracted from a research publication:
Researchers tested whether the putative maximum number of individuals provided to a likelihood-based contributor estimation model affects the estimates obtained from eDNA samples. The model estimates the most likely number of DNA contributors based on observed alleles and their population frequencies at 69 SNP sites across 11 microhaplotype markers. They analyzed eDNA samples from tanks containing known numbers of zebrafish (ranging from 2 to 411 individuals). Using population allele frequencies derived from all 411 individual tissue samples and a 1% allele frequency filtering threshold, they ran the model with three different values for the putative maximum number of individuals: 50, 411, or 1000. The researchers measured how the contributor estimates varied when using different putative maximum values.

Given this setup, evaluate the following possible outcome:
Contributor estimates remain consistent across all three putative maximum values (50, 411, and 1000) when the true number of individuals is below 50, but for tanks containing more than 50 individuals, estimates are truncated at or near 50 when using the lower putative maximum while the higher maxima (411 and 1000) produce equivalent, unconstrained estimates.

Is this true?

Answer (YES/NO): NO